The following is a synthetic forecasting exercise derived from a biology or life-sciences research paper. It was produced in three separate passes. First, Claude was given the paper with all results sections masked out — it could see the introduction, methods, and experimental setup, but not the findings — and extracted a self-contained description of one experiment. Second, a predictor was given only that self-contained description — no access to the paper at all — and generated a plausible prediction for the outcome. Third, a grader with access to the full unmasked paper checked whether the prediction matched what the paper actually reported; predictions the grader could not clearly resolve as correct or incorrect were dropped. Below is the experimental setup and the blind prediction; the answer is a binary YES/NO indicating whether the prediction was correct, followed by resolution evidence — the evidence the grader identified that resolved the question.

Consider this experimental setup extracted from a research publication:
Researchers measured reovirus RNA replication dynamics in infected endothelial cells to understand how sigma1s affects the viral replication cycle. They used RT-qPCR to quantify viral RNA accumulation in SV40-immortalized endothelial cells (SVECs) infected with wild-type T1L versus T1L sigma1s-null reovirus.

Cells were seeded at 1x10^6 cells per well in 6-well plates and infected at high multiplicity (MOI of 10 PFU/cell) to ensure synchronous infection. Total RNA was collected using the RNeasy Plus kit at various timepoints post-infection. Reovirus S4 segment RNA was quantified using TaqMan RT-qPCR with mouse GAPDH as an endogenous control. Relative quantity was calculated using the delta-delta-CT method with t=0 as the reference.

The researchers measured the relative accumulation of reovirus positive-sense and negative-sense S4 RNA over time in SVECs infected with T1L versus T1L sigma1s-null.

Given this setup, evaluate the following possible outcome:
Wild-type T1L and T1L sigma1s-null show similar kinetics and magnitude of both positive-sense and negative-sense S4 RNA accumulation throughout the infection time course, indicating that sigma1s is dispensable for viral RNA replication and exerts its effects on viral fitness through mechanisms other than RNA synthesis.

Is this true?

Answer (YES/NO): YES